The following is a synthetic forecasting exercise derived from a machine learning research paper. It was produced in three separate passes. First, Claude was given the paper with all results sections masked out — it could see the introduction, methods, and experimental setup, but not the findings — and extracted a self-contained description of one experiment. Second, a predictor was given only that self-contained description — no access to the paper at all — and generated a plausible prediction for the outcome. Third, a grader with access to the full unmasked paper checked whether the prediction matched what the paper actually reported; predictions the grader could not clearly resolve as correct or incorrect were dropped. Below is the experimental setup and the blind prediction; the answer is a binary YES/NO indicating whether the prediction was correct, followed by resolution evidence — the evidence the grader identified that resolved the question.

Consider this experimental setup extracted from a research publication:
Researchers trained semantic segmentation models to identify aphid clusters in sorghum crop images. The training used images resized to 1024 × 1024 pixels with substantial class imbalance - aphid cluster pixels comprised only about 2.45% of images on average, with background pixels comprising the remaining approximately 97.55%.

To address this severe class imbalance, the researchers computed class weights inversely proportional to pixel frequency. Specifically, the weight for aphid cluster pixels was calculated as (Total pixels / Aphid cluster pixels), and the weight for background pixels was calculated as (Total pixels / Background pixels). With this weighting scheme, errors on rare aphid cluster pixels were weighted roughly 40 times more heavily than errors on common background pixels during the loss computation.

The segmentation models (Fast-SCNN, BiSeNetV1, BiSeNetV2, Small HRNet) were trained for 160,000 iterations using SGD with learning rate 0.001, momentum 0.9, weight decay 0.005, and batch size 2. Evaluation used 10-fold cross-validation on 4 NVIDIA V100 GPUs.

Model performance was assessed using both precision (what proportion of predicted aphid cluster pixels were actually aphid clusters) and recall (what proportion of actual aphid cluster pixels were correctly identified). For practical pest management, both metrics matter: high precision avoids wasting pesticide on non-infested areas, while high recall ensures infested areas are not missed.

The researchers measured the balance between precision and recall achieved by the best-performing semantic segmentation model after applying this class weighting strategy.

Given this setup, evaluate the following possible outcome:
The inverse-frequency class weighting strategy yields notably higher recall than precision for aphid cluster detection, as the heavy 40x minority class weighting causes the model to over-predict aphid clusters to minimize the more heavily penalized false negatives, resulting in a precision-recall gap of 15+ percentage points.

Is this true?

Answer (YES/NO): NO